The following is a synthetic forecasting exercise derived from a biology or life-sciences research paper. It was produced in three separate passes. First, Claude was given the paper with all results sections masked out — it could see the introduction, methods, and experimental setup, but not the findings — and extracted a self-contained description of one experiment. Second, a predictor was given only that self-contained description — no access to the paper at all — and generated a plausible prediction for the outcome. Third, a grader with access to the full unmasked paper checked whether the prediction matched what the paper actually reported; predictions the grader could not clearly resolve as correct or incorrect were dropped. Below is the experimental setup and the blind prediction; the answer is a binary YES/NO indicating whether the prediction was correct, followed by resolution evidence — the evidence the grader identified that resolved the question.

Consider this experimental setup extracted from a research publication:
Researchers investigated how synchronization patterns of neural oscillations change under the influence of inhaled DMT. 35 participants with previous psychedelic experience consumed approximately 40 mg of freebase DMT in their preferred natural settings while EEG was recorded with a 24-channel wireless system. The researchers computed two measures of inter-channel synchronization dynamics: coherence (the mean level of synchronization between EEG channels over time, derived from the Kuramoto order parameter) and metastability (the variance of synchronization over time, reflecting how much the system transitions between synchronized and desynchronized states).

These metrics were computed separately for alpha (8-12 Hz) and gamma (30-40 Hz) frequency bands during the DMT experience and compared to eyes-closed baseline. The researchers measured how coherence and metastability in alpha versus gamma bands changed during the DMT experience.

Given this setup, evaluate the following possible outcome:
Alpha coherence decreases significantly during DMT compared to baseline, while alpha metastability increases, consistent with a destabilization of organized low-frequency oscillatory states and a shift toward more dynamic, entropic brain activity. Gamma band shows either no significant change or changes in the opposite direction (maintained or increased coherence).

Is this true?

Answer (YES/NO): NO